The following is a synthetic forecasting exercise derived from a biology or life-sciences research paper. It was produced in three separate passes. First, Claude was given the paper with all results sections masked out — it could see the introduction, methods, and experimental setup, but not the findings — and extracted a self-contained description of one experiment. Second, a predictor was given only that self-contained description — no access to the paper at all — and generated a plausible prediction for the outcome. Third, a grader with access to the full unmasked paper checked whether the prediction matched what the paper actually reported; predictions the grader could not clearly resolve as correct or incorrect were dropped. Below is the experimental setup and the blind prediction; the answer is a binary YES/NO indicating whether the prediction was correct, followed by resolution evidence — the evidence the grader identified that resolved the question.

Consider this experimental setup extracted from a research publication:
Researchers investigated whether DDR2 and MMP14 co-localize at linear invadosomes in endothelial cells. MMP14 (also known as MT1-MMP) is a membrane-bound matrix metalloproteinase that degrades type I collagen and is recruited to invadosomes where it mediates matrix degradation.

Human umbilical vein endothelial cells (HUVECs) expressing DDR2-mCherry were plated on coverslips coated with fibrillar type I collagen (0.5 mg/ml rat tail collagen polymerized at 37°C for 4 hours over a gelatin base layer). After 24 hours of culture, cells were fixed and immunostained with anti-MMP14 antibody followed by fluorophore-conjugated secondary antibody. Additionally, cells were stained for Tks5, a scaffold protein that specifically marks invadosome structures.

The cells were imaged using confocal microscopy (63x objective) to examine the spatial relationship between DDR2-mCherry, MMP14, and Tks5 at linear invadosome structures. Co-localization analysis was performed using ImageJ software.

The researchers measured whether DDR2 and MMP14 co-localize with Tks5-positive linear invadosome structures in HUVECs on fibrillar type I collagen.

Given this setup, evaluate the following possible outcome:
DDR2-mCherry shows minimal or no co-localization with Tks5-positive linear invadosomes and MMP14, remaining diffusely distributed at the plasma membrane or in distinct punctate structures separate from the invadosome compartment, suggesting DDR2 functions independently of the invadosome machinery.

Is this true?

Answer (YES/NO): NO